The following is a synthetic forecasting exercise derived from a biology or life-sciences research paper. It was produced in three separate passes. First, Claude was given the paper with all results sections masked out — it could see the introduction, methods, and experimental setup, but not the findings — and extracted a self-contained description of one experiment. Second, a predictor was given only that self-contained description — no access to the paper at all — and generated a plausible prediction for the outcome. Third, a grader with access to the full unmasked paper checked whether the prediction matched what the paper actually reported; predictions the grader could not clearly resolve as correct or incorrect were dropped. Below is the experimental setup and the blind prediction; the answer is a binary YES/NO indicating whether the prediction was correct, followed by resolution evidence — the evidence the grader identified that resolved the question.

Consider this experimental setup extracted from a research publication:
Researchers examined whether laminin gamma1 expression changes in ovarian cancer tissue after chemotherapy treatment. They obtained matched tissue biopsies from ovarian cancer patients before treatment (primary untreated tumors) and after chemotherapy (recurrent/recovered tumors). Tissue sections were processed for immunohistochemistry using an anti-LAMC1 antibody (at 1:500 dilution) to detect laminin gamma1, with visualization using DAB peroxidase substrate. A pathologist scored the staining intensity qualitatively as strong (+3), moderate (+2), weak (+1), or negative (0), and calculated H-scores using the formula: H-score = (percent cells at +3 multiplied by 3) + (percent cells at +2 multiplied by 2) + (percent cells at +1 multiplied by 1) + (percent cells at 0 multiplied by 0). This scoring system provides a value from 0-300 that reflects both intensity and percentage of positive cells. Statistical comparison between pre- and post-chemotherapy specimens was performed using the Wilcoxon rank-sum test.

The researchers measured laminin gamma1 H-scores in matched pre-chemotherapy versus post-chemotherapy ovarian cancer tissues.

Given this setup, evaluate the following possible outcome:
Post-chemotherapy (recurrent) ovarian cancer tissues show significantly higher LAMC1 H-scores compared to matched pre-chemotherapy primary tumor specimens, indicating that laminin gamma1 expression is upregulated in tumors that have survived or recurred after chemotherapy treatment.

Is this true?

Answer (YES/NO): NO